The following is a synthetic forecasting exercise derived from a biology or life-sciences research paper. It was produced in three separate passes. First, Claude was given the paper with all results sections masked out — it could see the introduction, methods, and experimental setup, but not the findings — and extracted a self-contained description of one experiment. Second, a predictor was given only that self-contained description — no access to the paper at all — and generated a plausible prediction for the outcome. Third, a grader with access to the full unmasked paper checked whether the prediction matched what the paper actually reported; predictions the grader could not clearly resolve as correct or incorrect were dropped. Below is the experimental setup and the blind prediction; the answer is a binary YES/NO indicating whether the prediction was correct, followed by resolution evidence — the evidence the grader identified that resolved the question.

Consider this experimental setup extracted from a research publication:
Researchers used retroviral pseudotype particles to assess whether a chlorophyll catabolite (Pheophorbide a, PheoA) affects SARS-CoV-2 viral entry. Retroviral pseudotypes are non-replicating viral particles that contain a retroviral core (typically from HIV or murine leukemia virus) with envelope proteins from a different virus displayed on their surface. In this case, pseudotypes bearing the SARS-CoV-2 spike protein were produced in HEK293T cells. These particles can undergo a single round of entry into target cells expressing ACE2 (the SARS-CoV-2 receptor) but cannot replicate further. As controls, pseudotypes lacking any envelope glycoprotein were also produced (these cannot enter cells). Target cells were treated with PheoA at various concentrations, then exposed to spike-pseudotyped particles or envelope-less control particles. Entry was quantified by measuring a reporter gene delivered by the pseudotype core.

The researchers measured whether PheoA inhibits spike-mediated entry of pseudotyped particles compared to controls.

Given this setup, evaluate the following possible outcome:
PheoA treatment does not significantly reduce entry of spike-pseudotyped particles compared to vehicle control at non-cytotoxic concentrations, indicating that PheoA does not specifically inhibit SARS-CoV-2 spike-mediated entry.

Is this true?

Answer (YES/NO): YES